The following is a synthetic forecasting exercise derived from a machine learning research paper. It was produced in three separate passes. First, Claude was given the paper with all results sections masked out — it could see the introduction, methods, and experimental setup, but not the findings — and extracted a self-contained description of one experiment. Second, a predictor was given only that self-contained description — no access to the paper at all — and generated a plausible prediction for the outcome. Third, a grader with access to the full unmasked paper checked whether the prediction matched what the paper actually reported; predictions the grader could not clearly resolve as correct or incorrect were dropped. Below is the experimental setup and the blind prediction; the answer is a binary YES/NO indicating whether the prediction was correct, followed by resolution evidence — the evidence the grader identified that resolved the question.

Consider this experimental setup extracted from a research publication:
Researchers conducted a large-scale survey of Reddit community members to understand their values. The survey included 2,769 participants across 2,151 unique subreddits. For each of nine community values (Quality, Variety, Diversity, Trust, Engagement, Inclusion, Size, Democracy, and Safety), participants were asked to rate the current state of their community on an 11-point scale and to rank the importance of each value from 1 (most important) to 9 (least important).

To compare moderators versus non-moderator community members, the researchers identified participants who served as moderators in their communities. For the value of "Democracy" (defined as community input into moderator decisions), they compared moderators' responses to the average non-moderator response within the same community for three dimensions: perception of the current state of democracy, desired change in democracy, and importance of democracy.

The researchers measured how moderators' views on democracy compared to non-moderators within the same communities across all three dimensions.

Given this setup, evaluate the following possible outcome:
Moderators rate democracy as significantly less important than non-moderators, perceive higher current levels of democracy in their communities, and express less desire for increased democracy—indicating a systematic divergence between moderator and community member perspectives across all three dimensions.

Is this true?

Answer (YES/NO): NO